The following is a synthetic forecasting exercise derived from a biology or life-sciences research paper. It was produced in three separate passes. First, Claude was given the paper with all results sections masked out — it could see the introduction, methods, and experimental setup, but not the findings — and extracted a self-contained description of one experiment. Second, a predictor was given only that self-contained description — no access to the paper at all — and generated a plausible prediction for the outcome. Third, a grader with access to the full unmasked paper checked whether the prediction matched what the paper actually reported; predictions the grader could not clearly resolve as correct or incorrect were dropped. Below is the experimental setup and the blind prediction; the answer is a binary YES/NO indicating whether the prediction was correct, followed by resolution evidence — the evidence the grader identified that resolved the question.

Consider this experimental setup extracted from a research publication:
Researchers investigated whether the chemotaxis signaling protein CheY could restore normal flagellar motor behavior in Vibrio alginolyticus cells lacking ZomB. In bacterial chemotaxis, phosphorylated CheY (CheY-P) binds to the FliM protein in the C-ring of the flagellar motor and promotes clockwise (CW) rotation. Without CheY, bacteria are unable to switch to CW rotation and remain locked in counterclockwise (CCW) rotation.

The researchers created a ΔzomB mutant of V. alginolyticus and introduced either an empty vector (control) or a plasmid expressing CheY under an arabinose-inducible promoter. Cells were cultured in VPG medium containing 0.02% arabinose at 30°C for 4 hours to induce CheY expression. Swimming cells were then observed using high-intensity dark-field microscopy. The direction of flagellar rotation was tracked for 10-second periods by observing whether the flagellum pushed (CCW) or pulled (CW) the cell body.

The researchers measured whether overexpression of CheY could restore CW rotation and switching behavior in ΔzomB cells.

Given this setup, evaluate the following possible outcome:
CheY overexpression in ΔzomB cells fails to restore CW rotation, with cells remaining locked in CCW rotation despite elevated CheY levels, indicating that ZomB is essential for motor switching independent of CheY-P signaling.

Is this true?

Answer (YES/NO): YES